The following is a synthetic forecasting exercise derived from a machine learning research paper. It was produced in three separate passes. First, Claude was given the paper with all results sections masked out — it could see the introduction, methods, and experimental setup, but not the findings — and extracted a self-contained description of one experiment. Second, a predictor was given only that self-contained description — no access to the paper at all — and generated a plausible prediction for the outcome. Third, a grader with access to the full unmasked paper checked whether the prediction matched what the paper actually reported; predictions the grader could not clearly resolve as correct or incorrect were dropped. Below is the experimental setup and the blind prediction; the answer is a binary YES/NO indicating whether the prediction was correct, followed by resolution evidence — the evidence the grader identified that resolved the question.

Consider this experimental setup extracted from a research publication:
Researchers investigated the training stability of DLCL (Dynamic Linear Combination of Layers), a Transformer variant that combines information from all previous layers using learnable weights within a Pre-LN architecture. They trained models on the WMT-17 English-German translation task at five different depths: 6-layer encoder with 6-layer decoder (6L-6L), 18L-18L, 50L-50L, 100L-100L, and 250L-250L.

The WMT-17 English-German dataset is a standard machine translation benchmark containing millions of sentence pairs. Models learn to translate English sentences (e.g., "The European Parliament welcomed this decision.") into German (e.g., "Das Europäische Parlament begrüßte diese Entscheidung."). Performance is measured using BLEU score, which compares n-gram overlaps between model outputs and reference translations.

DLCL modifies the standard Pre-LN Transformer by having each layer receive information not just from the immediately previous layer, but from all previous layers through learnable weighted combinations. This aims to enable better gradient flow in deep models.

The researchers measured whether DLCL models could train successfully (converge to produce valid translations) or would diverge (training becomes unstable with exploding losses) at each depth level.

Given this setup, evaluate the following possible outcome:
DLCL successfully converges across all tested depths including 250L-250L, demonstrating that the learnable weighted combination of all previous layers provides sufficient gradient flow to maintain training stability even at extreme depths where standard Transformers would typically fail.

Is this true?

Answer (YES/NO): NO